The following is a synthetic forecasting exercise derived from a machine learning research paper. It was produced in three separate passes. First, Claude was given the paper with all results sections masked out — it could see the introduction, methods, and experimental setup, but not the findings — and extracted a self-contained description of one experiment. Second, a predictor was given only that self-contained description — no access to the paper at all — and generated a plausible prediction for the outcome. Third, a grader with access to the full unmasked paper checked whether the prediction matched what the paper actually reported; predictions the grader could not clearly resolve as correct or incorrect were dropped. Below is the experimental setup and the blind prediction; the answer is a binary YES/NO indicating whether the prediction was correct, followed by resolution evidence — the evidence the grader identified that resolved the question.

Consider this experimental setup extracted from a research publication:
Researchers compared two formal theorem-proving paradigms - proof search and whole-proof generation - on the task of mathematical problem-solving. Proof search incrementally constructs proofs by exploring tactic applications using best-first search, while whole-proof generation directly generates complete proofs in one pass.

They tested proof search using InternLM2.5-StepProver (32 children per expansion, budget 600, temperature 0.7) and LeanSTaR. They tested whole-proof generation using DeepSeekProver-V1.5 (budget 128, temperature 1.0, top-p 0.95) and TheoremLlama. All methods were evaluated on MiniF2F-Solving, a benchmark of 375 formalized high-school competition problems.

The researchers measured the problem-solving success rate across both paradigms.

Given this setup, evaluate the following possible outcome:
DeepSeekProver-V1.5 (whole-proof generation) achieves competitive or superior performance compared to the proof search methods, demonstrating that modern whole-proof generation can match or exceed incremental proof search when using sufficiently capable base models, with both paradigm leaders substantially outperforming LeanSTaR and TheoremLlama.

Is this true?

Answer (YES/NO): NO